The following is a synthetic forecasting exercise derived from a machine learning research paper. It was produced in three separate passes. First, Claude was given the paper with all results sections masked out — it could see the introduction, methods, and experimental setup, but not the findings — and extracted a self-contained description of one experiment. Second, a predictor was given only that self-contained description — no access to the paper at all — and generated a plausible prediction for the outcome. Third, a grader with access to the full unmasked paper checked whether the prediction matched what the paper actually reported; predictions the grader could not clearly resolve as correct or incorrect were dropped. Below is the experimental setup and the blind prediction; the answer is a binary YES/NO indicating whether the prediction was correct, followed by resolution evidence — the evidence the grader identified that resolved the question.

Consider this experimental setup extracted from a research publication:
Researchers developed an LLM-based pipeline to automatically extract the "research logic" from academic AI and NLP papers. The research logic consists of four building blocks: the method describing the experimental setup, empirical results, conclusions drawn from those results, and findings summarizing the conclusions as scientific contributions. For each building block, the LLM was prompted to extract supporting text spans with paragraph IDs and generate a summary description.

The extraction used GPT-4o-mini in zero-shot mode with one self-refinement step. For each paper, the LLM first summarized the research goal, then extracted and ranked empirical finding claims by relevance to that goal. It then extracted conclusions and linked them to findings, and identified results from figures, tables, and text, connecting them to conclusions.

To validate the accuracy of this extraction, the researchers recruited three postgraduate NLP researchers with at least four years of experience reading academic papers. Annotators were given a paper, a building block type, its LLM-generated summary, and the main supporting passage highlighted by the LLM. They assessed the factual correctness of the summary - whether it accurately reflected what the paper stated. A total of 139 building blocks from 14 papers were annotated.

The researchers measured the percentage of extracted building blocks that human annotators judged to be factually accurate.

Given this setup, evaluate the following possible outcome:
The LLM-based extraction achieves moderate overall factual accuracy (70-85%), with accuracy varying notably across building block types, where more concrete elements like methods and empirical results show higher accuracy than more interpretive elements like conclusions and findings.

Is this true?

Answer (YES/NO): NO